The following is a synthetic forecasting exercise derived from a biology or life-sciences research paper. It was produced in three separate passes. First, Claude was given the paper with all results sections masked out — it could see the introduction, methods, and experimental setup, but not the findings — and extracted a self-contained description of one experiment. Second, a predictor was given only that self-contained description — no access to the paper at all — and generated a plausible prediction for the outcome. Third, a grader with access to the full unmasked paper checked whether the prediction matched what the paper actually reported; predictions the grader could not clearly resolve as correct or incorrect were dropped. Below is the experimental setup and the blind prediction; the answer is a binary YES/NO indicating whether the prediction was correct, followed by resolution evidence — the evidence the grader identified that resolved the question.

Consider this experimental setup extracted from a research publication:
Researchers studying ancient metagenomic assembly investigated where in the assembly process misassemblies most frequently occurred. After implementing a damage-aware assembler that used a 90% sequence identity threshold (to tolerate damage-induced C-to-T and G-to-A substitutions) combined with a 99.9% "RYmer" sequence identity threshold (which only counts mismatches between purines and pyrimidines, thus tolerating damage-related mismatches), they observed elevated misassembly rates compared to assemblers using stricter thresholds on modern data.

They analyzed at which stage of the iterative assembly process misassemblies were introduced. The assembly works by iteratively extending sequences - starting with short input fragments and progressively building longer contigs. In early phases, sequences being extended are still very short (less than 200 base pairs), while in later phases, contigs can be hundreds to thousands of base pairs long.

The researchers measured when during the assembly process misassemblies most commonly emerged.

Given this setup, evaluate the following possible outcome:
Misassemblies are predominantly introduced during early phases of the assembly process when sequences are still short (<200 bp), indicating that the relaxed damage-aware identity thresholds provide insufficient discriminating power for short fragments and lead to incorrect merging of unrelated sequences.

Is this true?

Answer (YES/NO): YES